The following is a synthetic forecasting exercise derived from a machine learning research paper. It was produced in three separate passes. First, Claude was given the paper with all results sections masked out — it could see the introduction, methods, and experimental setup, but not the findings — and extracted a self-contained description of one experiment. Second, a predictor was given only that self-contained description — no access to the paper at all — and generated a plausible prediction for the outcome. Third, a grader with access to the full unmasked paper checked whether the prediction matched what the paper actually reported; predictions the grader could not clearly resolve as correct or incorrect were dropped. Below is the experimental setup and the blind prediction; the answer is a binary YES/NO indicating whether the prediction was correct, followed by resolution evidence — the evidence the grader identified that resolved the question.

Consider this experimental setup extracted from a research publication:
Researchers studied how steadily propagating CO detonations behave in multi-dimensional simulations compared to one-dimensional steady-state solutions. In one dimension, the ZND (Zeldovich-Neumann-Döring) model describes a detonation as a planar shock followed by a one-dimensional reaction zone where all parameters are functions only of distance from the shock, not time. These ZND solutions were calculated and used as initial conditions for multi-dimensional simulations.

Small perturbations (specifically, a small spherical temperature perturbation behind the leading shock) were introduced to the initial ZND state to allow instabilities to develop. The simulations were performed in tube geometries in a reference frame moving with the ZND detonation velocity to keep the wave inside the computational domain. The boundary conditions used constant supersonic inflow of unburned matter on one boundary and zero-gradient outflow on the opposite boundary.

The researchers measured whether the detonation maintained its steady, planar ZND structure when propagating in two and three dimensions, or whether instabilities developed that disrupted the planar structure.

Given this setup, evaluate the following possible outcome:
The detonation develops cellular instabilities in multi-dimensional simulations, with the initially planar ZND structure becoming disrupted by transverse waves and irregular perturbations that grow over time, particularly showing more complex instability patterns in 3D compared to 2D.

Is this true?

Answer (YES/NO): NO